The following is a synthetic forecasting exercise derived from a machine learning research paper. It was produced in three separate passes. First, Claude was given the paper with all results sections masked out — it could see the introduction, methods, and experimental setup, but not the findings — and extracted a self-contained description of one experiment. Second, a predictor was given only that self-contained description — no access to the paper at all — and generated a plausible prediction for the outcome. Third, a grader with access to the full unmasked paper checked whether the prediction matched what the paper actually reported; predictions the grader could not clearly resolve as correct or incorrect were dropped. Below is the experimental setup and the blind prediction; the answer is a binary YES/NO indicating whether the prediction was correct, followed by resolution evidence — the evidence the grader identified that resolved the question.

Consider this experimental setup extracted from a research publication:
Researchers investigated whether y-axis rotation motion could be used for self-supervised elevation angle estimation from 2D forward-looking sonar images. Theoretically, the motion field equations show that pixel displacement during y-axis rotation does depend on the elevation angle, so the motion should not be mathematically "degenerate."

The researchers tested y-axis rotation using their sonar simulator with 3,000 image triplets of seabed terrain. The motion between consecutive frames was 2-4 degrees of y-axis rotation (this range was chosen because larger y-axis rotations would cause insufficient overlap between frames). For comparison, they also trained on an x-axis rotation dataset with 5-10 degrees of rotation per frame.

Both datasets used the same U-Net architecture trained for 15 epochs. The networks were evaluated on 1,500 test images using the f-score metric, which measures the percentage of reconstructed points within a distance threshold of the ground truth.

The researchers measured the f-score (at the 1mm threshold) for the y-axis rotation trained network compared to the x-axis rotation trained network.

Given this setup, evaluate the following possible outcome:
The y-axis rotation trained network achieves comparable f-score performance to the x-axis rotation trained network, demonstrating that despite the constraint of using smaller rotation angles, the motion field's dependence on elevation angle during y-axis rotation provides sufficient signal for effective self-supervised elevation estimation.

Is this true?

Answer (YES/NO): NO